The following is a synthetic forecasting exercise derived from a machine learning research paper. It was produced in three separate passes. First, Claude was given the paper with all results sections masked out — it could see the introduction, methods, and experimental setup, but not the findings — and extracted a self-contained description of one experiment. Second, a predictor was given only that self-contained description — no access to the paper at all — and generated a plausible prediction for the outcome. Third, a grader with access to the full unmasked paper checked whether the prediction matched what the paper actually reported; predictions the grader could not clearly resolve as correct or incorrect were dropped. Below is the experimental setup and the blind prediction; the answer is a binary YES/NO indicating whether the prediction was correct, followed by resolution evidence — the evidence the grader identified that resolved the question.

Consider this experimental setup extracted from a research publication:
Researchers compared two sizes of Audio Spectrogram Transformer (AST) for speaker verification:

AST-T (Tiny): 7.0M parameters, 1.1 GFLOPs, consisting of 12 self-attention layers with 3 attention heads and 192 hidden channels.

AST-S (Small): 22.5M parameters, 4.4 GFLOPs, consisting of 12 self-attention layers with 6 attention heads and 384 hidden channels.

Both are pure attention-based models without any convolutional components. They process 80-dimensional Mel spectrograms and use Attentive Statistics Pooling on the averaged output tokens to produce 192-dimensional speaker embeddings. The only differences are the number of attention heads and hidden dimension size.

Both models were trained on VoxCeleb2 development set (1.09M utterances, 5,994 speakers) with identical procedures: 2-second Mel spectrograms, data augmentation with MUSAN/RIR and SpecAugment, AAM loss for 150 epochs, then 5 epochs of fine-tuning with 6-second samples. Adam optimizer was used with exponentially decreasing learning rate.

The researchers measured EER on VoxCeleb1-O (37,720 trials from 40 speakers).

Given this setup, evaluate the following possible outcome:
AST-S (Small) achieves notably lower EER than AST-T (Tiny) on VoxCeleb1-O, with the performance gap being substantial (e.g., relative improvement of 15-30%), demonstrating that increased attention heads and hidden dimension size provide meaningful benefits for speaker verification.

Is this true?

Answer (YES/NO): NO